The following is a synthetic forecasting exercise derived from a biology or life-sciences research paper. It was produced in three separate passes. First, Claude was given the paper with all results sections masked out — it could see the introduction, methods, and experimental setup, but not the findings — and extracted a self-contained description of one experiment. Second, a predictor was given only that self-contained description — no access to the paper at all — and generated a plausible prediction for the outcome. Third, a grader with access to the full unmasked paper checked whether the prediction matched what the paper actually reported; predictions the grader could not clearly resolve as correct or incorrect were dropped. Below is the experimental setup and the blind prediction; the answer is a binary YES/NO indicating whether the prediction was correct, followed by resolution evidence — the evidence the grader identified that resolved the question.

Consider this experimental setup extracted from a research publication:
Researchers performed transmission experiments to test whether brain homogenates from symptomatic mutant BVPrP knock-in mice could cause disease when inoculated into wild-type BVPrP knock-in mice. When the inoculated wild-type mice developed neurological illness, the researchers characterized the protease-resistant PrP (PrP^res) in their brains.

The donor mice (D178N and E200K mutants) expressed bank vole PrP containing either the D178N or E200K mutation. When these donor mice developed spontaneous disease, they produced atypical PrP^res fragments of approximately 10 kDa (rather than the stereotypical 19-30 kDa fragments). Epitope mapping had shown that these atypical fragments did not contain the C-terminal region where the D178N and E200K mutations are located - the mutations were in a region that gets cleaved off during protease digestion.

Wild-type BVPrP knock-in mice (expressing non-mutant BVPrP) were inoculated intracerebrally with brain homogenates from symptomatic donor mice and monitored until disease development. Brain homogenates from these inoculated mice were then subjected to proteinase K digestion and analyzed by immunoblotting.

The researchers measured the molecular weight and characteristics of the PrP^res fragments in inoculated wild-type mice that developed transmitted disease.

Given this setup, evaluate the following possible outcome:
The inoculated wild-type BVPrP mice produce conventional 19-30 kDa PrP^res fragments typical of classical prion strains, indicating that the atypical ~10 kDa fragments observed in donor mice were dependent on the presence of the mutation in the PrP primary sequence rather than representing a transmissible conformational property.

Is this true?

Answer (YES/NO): NO